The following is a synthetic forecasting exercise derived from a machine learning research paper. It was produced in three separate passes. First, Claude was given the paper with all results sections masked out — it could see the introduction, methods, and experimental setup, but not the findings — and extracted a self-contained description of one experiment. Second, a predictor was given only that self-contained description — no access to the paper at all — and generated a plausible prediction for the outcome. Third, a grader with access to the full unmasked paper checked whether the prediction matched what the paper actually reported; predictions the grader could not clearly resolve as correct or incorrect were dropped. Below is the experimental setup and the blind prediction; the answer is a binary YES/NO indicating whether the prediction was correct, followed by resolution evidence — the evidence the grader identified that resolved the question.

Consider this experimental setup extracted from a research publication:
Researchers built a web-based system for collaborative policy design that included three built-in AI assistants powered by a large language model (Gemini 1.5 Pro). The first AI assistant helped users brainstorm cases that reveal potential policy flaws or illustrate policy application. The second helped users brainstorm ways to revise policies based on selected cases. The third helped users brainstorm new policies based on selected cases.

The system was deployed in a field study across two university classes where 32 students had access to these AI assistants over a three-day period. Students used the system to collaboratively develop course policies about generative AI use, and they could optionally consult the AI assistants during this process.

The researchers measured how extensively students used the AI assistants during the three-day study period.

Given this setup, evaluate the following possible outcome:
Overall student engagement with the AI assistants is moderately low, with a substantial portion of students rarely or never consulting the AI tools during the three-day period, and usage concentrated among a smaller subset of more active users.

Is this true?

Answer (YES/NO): NO